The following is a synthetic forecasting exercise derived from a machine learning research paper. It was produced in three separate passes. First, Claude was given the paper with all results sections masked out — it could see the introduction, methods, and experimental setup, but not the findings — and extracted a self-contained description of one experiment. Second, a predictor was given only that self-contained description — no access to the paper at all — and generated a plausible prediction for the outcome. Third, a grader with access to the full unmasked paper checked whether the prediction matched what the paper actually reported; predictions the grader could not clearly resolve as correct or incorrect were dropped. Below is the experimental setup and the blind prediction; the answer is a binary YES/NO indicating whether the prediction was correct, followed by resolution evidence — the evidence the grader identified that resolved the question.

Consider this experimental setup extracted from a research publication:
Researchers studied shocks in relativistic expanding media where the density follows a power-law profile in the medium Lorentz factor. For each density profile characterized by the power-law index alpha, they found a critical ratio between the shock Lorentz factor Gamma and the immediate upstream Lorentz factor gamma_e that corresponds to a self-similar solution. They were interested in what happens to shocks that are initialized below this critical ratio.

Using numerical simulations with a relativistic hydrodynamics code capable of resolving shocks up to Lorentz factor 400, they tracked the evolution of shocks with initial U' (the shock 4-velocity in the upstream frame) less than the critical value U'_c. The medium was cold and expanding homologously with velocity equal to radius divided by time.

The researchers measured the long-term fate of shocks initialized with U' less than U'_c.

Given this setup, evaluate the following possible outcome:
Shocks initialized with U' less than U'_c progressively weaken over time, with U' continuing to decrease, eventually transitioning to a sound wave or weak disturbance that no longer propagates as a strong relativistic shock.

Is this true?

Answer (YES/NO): YES